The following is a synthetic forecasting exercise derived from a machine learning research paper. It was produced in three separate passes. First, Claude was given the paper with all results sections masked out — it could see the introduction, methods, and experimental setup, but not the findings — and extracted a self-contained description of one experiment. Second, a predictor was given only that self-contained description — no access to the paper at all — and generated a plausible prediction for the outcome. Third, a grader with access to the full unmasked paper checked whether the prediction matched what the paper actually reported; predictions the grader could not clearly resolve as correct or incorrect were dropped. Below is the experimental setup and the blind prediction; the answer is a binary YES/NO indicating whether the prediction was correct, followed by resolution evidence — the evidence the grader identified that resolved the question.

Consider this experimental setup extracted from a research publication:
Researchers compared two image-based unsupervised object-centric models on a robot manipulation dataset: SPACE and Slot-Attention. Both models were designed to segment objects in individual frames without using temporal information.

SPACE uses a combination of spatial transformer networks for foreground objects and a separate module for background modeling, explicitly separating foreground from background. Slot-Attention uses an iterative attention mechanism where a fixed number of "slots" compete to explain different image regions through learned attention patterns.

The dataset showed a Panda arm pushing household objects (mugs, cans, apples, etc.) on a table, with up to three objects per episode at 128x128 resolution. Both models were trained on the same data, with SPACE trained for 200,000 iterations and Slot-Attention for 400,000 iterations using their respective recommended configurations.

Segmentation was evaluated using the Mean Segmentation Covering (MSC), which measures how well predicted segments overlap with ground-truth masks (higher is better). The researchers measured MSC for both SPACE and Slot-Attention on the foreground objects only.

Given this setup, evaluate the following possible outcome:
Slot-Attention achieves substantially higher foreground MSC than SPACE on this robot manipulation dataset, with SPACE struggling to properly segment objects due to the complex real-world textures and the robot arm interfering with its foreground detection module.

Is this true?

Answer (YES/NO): NO